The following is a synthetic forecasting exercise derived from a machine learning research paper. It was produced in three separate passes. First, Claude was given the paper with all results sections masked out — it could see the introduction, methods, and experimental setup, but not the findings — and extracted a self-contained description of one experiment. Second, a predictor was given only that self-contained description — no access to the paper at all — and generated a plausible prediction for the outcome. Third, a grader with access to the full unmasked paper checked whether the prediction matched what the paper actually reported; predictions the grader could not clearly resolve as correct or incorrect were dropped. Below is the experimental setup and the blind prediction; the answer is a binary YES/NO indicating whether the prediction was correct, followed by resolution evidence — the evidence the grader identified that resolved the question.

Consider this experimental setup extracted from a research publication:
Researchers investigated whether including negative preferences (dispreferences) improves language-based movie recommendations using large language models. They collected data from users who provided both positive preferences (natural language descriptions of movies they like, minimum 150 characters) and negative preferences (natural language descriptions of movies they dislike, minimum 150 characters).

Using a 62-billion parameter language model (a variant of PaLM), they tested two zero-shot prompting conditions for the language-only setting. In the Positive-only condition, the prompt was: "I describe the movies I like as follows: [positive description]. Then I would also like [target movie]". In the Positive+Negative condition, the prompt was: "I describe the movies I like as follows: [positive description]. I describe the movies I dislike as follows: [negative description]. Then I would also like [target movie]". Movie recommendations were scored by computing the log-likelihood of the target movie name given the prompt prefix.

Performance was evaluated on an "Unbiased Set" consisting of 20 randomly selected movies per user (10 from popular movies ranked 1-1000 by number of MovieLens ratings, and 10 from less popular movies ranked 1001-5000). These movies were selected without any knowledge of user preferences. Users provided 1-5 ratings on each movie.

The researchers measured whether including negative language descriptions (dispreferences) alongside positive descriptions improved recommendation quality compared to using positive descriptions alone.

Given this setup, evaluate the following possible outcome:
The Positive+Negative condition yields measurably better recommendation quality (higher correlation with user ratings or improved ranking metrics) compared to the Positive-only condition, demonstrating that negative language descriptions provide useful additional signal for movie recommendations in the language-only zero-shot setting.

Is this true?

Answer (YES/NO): NO